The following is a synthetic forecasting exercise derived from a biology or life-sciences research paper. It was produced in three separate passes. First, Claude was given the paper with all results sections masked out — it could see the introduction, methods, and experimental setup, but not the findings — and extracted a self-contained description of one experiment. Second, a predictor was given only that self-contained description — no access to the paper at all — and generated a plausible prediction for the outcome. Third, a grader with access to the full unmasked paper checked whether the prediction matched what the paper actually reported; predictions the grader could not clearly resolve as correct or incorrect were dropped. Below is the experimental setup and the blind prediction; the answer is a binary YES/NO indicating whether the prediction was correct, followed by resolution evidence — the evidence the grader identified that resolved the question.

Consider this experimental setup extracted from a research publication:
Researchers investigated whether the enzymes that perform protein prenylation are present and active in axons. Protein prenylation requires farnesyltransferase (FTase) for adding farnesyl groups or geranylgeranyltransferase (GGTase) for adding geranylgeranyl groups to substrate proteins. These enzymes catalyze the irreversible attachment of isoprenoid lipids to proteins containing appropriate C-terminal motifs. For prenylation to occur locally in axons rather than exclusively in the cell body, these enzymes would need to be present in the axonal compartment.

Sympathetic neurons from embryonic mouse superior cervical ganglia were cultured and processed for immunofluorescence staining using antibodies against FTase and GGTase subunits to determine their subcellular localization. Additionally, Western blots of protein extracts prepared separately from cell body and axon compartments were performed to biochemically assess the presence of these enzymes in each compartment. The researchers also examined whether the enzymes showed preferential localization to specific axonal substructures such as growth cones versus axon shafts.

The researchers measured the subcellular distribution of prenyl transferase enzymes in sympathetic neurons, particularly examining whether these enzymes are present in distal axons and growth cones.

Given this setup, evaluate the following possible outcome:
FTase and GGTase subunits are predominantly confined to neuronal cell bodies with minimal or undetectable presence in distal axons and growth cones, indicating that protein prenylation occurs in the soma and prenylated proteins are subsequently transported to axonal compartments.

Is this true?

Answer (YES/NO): NO